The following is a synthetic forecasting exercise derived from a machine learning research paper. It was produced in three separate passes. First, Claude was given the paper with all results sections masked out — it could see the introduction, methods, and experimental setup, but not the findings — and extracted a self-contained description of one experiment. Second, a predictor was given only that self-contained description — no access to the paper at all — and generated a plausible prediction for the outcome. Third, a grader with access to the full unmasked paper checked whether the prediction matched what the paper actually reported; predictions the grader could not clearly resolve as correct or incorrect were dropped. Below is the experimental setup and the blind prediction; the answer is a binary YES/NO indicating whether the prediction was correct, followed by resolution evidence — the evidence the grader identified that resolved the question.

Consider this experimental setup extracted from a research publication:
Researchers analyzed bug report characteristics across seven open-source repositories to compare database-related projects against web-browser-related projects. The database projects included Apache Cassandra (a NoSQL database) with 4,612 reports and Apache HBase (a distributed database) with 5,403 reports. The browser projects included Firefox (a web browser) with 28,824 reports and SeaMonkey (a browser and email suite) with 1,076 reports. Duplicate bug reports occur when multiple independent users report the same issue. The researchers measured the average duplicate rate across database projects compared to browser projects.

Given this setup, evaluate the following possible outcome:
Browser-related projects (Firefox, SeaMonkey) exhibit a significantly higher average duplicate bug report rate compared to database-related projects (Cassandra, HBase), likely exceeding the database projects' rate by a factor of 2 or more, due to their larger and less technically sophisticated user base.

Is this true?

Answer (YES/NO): YES